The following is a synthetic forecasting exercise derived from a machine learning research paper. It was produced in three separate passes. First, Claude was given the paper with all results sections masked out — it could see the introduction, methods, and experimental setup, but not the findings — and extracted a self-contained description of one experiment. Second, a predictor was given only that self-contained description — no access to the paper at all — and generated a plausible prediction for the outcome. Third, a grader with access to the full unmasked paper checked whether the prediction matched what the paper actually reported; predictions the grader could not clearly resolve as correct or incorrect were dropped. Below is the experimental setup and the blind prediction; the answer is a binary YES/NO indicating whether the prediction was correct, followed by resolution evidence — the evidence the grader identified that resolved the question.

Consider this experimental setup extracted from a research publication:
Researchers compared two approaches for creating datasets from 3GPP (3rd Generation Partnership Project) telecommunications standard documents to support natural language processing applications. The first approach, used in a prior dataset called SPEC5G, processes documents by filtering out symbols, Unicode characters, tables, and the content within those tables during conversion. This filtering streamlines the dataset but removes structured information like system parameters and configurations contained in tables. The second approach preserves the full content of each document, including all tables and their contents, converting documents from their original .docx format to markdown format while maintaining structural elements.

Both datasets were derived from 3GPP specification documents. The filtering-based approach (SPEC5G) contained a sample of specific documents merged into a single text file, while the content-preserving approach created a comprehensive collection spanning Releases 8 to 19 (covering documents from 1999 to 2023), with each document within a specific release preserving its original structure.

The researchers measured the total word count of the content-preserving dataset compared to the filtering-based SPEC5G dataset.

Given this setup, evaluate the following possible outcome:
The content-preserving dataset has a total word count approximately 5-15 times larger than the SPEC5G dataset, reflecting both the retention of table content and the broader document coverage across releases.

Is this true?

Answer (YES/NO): NO